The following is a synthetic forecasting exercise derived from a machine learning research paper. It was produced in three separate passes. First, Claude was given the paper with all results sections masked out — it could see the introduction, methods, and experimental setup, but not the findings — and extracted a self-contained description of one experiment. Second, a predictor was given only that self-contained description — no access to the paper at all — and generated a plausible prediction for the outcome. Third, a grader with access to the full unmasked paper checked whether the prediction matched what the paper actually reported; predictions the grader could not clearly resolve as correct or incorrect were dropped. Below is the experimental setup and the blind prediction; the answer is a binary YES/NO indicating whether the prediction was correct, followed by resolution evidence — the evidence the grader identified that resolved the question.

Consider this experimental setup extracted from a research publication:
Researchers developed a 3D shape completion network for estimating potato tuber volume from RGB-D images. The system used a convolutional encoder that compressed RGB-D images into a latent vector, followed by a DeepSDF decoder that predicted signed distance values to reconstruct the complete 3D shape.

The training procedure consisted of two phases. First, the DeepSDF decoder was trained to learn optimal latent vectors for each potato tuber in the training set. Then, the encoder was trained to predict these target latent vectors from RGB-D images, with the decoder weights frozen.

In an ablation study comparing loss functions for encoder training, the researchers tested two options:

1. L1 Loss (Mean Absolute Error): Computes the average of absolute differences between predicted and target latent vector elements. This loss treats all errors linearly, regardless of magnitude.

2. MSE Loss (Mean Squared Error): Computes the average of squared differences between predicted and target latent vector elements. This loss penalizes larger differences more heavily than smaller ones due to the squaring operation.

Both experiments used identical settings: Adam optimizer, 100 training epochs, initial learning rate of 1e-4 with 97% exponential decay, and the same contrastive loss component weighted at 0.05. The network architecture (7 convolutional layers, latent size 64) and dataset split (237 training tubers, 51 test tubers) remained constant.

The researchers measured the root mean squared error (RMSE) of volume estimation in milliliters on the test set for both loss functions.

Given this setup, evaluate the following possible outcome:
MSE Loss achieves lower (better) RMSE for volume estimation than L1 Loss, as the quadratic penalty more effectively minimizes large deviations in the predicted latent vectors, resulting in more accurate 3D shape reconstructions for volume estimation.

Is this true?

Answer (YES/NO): YES